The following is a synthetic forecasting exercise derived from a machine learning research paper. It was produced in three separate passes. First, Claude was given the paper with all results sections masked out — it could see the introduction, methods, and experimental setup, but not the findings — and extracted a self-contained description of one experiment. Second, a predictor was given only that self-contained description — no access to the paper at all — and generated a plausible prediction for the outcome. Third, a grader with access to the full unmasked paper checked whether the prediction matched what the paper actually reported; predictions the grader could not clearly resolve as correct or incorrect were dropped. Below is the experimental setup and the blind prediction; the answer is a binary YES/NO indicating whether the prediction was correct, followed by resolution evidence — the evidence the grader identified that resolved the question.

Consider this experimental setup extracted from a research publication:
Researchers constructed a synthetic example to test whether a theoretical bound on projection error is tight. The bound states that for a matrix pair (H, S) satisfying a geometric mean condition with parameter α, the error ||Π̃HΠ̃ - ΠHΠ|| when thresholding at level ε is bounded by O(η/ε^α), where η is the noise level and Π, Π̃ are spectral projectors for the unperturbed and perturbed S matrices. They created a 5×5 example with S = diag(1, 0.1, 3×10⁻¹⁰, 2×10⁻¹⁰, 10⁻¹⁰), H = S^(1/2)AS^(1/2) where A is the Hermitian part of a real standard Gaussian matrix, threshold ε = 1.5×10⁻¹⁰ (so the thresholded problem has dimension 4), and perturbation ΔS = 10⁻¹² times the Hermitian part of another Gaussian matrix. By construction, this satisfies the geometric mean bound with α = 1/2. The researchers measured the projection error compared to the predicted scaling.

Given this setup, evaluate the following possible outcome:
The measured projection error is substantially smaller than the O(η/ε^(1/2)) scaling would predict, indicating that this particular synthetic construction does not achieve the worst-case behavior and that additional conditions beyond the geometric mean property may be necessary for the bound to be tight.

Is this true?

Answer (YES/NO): NO